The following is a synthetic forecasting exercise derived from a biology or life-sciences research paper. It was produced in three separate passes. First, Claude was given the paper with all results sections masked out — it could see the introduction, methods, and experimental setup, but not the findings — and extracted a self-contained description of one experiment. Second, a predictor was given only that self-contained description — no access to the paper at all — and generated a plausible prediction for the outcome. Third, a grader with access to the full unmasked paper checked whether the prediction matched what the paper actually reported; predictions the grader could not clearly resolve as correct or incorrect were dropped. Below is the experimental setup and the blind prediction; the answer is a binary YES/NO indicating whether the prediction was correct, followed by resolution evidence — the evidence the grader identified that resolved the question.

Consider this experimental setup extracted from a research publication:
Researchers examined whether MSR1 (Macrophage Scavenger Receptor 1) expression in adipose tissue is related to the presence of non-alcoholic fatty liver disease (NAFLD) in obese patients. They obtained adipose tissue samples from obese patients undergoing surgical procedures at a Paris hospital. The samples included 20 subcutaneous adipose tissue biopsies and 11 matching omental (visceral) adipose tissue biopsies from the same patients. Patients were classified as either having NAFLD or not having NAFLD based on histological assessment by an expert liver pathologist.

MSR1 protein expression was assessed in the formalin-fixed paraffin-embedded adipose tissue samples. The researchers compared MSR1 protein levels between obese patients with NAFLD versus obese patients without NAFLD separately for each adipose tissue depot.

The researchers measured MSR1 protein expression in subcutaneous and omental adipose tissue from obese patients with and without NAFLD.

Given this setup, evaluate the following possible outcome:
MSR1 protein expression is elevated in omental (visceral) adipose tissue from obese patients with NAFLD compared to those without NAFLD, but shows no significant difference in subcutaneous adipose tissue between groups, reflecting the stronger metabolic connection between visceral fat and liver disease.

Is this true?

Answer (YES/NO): NO